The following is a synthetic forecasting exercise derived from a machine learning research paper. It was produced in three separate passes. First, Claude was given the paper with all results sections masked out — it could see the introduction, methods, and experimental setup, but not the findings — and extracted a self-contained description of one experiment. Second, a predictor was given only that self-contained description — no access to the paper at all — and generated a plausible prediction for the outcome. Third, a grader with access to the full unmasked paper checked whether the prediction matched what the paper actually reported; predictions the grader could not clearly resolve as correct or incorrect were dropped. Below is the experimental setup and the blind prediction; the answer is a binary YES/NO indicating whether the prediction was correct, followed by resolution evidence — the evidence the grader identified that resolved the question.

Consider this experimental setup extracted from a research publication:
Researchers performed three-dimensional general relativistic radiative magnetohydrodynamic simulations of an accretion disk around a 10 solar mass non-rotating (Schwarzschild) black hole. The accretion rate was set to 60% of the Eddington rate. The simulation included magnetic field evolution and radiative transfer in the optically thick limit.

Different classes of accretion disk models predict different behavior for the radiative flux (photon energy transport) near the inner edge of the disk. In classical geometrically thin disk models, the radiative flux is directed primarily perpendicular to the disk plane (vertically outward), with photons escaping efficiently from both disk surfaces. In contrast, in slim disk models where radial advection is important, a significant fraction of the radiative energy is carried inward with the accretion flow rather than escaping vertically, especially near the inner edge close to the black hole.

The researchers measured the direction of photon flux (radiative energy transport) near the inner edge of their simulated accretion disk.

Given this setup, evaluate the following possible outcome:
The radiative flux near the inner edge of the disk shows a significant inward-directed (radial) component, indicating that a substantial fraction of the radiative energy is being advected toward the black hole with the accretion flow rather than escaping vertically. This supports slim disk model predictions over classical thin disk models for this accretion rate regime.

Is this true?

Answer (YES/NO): YES